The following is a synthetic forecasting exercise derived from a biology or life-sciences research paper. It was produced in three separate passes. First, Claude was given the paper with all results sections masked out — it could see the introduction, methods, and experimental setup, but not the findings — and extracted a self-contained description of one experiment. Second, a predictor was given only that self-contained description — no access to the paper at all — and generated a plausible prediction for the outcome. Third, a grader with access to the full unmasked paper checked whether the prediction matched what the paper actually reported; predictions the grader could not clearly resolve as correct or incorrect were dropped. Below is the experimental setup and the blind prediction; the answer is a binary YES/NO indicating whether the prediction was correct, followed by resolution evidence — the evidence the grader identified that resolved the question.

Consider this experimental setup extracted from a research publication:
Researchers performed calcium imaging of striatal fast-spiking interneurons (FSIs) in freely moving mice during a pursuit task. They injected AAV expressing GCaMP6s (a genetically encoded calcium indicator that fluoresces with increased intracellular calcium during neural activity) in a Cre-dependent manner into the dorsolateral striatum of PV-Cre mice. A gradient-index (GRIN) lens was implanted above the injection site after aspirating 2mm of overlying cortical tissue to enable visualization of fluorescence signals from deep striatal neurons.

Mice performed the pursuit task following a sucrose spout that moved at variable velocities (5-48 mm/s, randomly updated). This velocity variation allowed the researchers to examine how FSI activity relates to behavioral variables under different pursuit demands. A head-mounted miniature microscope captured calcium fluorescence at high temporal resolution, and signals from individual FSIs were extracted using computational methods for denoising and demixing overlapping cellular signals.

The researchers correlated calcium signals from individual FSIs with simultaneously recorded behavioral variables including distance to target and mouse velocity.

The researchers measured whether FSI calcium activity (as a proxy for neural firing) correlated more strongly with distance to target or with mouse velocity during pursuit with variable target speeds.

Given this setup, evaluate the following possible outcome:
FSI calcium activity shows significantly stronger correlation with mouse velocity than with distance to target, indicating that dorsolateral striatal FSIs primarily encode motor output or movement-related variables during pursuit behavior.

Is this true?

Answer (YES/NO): NO